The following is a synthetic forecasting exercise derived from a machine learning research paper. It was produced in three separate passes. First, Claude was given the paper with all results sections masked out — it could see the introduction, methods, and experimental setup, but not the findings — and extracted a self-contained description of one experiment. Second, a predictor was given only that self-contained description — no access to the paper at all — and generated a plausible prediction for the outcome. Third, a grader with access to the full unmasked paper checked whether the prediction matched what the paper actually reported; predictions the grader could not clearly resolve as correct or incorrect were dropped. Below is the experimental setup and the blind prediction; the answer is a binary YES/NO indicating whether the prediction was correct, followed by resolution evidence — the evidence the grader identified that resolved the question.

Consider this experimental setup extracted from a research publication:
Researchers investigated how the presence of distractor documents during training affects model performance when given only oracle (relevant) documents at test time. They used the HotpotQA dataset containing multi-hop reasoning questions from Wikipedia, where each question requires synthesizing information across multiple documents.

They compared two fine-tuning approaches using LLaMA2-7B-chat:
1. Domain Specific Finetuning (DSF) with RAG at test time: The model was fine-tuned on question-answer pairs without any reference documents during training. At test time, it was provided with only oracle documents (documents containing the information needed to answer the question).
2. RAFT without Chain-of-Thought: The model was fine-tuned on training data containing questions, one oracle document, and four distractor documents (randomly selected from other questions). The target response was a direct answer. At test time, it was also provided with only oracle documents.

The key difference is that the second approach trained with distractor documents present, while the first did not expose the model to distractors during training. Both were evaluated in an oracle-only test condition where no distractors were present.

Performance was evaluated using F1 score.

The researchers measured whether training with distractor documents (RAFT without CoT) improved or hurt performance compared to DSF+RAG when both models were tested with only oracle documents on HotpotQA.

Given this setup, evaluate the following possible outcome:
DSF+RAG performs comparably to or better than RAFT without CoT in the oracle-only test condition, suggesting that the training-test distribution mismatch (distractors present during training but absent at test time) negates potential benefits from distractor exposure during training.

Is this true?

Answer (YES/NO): NO